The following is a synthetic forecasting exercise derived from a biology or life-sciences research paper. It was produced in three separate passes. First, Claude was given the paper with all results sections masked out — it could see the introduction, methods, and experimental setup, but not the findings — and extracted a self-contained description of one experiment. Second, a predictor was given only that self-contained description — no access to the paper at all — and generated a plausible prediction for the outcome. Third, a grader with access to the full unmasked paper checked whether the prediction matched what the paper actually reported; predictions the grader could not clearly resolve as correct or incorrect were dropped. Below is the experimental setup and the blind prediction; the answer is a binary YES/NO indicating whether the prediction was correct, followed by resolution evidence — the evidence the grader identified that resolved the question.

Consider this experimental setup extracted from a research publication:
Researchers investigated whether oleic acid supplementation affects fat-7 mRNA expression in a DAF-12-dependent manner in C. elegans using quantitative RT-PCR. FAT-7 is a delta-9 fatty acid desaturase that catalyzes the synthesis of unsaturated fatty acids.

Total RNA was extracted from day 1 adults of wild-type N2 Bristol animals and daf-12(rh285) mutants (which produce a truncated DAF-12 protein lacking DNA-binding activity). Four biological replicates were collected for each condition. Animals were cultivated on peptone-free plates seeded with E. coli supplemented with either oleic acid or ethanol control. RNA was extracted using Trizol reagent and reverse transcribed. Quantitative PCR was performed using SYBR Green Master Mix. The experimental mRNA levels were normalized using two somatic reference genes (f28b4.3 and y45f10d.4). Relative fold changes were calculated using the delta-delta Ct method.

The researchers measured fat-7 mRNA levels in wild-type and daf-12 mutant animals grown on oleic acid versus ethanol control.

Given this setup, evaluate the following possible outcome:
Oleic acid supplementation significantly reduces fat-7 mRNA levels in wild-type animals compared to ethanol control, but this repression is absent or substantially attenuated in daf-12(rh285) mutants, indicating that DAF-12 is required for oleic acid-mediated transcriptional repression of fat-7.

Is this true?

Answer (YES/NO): NO